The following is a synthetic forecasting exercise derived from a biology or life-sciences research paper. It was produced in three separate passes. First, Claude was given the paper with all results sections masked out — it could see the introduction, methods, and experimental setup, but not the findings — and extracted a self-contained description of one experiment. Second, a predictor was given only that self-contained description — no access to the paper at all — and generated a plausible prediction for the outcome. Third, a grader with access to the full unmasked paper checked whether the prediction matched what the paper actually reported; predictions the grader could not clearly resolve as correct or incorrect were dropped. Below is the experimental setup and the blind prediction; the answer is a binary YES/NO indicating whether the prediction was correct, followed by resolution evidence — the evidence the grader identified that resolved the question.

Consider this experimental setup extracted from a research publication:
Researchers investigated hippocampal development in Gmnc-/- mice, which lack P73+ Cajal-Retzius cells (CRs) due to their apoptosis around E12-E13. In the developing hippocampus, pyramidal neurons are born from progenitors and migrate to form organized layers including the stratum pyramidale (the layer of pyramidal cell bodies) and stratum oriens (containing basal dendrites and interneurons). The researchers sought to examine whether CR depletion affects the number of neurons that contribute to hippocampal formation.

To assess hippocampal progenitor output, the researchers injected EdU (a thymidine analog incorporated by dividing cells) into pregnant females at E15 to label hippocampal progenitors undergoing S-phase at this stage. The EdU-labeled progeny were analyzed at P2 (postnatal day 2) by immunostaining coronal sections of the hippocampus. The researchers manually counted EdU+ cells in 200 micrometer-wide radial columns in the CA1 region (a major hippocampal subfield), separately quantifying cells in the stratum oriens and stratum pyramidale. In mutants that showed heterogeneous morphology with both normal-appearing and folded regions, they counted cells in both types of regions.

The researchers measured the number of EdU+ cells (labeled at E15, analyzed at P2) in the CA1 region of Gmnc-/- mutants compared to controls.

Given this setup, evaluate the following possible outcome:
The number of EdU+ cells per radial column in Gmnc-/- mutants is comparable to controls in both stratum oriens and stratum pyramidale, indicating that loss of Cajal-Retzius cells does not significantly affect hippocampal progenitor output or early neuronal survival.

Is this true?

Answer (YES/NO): NO